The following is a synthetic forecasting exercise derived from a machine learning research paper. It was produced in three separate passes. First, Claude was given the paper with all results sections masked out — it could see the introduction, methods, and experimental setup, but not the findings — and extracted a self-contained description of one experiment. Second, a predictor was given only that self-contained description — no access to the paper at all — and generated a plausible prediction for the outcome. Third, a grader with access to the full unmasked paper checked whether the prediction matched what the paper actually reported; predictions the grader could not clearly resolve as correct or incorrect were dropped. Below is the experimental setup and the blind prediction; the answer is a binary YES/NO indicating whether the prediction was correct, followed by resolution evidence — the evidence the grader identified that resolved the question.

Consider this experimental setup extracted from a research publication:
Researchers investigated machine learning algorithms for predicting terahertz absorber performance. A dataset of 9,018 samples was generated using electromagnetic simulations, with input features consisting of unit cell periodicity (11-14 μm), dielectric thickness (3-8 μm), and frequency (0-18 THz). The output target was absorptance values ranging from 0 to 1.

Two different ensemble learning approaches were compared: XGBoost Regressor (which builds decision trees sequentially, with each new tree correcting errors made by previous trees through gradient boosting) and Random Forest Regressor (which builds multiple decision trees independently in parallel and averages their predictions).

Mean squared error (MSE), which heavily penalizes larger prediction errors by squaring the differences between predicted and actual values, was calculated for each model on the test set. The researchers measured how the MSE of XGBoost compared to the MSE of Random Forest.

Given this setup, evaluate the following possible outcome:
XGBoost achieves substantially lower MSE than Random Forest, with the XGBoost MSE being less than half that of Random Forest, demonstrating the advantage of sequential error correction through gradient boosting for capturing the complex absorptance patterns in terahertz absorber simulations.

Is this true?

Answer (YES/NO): NO